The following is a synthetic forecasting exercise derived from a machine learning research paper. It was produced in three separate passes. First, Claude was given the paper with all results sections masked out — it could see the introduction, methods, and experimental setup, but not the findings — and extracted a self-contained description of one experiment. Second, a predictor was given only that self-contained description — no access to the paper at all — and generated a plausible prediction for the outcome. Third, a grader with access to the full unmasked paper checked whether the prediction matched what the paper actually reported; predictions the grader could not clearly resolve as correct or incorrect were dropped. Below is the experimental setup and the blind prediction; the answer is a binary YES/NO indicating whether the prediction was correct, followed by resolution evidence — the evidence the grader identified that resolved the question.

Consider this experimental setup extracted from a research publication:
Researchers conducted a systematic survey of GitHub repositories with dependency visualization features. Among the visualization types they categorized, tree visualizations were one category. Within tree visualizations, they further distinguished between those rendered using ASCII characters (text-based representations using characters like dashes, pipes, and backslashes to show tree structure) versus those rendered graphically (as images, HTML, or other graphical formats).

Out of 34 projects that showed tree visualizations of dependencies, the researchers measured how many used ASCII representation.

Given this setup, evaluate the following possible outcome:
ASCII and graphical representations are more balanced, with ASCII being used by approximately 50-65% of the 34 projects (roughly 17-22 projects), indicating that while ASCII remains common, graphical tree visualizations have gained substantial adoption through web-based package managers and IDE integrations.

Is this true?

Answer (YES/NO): YES